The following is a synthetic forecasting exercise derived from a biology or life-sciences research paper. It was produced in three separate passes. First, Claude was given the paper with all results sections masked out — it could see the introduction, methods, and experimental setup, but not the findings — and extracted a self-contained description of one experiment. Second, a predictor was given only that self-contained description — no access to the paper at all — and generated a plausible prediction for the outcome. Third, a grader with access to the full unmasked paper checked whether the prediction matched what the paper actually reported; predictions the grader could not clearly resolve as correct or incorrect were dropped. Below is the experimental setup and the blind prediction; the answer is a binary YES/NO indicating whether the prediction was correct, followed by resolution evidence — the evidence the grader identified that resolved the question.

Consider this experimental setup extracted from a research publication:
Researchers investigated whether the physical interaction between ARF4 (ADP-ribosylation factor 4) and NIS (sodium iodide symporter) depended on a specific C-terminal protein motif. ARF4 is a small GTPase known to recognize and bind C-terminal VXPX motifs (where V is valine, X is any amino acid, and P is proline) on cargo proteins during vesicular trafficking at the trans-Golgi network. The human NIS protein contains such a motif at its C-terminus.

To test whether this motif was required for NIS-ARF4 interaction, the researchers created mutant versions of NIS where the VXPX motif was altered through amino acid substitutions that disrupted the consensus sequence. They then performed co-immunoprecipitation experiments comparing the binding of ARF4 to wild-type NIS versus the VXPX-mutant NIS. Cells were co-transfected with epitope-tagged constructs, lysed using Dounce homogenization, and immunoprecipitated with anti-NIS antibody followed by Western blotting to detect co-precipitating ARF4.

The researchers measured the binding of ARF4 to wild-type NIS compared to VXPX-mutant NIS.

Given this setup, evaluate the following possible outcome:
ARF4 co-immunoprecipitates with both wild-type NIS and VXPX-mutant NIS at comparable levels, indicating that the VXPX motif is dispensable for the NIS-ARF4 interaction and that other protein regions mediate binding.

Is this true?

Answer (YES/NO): NO